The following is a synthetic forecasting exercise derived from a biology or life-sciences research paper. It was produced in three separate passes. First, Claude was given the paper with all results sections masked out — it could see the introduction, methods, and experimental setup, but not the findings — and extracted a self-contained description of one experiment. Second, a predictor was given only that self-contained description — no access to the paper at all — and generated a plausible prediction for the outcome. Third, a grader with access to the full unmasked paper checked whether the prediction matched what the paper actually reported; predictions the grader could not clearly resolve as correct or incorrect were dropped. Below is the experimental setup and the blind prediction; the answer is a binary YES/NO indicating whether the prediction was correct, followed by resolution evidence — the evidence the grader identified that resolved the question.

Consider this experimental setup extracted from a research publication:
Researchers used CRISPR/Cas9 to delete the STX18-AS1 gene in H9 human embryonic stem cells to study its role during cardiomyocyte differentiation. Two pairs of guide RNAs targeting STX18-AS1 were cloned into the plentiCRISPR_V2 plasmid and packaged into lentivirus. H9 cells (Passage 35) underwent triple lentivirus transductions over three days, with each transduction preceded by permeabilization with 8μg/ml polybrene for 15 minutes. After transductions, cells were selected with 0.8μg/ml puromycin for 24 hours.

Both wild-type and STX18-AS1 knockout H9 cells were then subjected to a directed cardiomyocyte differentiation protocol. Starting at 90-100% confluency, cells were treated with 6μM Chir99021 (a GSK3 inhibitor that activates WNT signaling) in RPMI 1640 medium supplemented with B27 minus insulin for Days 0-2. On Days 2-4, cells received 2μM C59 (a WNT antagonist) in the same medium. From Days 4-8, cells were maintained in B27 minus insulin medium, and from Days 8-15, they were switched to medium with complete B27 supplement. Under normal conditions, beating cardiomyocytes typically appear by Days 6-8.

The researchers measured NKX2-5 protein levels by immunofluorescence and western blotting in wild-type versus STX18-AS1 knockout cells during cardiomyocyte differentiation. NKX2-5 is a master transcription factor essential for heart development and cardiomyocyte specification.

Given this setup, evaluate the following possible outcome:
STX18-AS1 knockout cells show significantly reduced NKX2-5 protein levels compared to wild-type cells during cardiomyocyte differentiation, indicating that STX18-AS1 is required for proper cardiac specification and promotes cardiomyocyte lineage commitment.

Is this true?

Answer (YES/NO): YES